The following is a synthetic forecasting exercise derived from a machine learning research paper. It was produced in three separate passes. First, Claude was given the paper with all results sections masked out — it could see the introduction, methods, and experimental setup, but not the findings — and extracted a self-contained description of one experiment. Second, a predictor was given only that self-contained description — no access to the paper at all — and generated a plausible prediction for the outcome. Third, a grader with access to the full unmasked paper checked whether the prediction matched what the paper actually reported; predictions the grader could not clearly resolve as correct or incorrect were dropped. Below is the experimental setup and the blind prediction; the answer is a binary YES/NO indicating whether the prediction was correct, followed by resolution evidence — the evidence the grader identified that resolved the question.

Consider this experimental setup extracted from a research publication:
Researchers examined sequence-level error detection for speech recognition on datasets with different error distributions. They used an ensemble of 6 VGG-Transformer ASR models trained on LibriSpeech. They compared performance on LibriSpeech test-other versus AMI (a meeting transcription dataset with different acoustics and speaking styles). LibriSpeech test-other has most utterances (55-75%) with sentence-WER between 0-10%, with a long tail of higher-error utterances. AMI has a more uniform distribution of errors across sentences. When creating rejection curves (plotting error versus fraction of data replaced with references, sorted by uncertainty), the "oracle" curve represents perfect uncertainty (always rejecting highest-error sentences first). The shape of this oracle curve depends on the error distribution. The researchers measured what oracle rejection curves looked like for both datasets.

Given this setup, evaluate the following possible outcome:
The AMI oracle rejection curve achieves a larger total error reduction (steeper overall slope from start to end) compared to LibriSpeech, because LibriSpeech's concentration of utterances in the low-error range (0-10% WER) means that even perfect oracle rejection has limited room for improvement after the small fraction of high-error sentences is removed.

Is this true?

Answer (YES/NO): NO